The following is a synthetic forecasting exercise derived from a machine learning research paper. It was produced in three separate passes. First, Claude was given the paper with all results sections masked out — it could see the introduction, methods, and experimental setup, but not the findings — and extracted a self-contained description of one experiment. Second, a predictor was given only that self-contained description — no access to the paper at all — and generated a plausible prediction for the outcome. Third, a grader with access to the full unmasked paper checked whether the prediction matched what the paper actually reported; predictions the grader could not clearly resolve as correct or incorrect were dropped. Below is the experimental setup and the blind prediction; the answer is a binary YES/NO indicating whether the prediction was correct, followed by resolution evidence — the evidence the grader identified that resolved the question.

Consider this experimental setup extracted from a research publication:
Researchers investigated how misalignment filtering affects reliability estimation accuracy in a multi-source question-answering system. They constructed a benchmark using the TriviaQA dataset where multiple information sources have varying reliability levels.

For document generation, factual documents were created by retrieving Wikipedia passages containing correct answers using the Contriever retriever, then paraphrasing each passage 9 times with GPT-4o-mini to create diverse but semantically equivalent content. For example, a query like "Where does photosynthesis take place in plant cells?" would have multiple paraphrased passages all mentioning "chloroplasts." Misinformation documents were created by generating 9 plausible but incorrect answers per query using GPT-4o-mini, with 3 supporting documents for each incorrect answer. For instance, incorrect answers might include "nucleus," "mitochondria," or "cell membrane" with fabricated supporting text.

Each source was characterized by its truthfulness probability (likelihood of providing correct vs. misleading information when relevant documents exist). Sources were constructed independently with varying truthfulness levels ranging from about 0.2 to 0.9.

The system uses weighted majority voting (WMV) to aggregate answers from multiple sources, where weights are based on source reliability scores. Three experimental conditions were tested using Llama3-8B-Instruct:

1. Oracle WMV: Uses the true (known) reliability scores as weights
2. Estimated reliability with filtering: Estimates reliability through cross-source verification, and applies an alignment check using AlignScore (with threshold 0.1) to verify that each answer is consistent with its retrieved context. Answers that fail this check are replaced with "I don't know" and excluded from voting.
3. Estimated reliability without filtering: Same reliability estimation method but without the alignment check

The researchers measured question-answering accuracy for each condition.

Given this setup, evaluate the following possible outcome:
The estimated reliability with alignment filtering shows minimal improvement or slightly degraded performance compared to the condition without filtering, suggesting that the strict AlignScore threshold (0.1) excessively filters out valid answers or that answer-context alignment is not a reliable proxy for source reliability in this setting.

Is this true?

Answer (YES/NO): NO